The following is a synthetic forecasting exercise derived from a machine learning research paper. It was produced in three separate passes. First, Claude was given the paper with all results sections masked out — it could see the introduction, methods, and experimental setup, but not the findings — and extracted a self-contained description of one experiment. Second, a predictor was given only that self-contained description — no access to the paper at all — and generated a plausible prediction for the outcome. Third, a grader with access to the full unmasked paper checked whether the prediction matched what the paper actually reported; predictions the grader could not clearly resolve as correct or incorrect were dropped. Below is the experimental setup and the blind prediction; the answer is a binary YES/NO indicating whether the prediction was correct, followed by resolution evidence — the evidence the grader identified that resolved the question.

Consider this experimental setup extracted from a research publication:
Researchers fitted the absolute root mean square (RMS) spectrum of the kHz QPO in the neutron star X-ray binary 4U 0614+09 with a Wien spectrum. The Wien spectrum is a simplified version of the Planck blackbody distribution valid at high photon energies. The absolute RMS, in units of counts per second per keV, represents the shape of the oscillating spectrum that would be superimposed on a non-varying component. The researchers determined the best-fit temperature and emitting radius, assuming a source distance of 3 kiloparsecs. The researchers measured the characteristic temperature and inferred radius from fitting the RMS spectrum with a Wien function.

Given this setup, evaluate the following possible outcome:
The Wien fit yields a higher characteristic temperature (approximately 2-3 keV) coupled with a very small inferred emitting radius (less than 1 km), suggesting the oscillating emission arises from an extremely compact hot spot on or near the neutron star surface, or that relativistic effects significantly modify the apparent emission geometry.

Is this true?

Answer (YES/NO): NO